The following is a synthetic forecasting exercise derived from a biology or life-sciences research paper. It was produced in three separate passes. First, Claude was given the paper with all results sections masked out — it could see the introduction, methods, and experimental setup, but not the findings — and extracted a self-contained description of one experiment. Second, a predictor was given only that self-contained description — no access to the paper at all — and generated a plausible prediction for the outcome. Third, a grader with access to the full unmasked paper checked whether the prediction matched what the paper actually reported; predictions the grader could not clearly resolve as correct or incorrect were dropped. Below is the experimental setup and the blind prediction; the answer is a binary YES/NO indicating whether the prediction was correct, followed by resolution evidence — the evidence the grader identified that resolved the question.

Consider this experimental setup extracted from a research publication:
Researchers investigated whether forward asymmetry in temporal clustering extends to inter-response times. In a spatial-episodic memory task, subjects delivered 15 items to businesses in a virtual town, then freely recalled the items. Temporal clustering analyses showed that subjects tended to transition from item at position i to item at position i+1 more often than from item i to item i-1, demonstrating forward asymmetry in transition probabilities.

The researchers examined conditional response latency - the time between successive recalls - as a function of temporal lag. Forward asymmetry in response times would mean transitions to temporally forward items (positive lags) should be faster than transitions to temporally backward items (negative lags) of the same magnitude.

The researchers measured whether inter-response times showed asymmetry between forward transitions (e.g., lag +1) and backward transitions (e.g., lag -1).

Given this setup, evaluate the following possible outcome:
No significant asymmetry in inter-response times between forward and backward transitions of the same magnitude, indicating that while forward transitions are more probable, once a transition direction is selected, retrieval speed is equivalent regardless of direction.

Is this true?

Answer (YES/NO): YES